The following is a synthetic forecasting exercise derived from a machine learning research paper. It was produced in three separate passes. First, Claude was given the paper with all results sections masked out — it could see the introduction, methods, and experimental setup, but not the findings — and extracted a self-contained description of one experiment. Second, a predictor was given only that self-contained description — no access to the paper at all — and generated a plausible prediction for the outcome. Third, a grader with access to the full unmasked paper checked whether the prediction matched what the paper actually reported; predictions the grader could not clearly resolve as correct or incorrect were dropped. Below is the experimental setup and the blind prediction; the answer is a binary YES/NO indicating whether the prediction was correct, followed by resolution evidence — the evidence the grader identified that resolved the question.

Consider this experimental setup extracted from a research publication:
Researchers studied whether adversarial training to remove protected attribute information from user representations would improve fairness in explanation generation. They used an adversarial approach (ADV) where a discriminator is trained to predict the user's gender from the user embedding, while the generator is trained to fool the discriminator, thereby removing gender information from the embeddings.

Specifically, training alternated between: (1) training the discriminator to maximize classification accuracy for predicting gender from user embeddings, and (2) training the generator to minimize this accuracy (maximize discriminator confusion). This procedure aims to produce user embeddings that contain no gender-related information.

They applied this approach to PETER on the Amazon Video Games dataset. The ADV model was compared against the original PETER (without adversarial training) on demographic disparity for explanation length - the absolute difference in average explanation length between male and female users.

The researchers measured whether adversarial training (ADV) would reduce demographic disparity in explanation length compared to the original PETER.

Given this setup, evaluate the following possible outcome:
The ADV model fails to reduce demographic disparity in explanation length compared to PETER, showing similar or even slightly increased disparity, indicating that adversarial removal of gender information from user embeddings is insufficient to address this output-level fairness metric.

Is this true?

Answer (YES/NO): NO